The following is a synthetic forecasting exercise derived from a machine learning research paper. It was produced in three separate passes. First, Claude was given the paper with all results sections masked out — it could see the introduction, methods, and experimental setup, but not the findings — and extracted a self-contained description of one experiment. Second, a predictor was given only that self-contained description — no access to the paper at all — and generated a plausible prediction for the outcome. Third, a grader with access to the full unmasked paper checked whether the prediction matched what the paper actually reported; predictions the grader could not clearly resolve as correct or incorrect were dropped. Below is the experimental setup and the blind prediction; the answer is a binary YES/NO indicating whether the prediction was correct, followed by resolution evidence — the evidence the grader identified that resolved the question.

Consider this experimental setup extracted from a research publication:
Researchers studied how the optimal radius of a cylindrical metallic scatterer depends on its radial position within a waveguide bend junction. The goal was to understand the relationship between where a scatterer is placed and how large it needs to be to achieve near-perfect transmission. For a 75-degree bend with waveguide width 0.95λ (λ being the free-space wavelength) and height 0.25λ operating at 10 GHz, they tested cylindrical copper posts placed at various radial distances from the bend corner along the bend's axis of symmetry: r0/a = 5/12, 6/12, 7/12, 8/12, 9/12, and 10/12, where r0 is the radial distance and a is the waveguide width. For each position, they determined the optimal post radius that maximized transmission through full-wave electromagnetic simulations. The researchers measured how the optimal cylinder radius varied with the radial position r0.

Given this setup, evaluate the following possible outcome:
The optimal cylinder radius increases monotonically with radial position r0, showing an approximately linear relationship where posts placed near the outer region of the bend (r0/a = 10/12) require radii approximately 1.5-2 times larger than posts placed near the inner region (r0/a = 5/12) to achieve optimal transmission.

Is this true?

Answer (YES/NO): NO